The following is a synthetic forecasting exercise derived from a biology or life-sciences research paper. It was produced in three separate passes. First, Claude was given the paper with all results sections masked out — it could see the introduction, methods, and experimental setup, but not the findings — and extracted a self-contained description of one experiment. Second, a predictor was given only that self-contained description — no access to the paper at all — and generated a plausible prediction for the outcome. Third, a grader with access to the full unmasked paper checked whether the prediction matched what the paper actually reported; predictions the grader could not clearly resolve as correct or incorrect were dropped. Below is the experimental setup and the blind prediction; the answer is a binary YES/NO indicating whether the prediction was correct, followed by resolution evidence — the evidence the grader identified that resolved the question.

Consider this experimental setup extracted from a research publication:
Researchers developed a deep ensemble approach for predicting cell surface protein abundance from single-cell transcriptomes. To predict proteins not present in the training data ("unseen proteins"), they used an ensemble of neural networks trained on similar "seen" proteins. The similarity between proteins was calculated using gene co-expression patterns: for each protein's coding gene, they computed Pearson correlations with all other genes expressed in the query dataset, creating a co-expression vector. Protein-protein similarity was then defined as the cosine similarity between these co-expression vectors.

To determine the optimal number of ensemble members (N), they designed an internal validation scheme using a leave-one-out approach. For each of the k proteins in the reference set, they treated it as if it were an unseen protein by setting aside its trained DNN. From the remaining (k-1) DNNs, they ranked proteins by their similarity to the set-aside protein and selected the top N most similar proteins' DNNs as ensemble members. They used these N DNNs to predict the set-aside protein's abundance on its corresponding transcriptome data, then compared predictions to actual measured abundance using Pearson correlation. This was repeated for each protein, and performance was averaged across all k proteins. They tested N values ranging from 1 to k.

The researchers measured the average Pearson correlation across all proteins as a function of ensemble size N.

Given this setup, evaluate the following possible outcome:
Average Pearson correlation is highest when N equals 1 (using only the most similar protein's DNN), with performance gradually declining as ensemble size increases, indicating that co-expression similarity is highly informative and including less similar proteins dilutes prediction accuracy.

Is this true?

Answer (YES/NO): NO